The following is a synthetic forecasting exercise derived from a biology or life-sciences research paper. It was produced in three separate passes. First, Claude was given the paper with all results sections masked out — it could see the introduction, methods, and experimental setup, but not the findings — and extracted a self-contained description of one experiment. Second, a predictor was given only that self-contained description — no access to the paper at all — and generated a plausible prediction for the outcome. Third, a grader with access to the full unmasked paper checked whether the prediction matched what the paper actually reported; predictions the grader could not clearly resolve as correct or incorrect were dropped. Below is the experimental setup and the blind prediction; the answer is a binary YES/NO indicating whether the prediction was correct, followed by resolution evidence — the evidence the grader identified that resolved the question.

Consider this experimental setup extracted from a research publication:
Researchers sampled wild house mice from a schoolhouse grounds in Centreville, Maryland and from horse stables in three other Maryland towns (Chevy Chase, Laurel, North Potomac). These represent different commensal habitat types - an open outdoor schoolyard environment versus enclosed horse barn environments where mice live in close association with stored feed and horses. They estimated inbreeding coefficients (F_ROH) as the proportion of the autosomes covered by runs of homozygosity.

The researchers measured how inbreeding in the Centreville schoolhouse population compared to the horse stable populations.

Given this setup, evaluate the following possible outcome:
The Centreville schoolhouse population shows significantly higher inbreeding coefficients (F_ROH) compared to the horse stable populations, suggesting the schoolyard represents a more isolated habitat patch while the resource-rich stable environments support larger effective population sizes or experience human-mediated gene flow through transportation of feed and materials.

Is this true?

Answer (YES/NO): NO